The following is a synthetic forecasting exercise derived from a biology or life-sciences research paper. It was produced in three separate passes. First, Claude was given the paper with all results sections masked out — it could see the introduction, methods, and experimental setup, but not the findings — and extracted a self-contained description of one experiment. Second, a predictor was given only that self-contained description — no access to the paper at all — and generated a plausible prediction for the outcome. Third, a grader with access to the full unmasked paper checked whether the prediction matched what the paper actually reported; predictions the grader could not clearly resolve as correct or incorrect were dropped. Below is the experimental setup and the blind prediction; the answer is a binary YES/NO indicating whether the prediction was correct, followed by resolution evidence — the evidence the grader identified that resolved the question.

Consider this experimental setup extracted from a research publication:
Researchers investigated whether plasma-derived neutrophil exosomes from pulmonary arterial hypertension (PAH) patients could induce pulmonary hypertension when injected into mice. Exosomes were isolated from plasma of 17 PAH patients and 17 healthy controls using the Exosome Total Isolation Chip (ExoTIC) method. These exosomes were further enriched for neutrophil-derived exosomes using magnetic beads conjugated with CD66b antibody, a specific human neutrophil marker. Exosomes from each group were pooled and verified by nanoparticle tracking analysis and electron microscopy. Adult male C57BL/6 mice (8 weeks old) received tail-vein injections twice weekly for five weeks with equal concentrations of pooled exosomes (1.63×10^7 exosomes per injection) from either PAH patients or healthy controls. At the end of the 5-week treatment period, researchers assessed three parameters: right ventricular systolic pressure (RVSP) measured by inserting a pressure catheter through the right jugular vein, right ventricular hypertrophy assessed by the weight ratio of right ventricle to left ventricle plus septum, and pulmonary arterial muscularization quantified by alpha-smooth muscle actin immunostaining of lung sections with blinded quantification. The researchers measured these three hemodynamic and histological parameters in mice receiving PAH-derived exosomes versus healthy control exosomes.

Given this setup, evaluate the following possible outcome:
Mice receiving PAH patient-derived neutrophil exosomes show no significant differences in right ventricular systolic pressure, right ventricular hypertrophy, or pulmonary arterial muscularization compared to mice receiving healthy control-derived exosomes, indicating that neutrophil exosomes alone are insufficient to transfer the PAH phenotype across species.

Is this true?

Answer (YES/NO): NO